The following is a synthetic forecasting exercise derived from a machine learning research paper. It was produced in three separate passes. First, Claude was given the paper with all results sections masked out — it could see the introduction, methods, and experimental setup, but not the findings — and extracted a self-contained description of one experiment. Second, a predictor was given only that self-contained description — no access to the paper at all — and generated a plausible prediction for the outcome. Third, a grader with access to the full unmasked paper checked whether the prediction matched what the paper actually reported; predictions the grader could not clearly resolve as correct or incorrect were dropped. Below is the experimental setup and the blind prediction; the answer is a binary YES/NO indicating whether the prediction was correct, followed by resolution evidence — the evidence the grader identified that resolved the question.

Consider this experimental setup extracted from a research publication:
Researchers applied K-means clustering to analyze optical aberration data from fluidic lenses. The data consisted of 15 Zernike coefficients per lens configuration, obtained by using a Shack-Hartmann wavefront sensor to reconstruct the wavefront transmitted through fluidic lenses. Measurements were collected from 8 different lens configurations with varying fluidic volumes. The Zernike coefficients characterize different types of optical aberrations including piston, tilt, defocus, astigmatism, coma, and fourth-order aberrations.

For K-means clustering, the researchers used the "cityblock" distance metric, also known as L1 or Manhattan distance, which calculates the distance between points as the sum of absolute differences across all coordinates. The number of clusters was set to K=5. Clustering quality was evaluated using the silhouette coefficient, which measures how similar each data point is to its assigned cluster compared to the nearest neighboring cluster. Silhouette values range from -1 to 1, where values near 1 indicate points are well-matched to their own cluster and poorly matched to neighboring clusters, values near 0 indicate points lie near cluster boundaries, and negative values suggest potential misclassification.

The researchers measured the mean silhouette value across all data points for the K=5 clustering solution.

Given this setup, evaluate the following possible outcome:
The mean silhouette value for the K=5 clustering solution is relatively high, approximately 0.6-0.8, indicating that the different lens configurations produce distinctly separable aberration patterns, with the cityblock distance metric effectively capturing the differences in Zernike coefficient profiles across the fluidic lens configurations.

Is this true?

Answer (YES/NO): NO